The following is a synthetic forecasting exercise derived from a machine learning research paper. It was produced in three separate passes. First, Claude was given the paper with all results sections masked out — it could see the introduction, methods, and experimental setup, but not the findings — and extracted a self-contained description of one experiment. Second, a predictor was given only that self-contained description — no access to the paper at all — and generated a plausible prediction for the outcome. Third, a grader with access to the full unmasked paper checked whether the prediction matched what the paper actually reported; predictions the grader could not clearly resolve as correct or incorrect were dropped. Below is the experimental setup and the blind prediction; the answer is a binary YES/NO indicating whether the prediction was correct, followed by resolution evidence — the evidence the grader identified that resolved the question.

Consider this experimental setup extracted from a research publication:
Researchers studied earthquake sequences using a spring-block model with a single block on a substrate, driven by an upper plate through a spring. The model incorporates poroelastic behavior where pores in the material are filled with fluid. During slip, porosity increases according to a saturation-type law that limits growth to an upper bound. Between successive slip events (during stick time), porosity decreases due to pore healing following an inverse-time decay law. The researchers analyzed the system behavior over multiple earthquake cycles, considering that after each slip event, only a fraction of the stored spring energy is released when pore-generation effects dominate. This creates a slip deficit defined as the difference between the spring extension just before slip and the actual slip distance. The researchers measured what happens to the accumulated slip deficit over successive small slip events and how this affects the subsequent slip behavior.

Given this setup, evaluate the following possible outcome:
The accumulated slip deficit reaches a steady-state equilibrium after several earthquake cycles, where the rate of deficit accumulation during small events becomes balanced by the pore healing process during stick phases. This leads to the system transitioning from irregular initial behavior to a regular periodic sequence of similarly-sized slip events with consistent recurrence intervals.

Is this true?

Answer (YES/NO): NO